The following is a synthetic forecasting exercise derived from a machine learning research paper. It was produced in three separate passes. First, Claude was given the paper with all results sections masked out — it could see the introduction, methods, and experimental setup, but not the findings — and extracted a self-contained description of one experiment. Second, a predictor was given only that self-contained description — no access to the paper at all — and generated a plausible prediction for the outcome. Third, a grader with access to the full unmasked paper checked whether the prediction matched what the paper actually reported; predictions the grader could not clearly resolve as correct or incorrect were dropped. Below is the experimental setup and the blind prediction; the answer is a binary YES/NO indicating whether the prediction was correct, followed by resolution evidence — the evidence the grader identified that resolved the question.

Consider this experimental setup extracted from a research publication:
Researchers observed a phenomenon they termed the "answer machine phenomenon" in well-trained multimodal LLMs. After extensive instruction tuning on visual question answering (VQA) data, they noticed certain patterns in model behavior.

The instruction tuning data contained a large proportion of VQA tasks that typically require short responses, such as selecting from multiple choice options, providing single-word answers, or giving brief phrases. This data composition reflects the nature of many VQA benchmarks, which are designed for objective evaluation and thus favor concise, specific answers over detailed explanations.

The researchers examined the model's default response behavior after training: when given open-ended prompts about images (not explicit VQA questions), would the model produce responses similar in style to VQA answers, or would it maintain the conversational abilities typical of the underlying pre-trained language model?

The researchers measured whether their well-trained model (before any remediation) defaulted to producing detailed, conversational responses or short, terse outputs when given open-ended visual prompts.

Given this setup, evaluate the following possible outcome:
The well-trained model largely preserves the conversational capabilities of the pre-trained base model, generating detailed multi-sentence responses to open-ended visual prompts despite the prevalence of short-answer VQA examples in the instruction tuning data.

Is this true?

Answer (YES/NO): NO